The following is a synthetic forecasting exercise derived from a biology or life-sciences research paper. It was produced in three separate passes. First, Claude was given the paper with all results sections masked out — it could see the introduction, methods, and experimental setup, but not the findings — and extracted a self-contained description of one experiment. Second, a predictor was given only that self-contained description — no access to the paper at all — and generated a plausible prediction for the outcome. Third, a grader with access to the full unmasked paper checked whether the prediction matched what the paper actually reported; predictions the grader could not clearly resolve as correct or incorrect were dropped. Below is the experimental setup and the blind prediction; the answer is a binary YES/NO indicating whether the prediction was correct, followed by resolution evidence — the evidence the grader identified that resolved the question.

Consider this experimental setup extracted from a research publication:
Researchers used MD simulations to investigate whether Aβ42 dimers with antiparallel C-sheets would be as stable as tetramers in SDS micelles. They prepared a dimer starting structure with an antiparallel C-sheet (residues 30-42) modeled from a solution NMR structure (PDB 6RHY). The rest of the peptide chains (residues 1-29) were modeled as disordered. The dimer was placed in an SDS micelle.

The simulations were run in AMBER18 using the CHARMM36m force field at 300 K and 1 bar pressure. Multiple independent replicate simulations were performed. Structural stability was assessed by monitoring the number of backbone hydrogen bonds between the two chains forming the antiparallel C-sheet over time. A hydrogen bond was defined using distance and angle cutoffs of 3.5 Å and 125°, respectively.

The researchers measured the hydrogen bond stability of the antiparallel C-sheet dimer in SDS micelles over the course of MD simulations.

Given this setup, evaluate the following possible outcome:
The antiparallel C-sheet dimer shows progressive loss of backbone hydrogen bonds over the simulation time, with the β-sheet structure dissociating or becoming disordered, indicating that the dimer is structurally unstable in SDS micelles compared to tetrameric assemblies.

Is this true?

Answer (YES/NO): YES